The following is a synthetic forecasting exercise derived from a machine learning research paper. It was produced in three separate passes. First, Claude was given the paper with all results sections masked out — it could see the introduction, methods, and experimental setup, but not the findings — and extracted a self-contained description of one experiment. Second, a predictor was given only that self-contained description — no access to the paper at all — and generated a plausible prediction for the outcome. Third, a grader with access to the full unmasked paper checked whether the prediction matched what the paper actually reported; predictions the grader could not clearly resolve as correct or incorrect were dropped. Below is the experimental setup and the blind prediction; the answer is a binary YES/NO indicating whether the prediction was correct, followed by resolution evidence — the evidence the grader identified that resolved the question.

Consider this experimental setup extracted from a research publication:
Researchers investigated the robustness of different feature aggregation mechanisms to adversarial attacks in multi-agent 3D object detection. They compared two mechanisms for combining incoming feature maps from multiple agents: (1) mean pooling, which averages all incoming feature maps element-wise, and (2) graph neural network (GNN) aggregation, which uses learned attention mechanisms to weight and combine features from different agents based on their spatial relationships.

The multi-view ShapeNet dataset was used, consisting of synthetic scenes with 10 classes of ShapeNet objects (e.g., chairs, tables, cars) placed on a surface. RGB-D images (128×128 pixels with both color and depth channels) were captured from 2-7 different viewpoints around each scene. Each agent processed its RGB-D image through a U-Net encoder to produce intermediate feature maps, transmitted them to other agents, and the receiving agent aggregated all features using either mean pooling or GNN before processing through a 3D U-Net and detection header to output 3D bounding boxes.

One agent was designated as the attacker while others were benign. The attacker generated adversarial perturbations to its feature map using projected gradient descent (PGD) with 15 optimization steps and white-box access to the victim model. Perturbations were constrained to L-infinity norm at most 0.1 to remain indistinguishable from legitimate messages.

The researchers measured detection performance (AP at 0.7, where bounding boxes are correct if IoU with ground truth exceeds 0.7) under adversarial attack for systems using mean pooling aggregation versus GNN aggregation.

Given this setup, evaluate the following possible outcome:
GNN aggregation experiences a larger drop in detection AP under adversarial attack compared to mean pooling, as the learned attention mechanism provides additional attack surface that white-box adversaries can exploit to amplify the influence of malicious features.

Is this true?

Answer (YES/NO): NO